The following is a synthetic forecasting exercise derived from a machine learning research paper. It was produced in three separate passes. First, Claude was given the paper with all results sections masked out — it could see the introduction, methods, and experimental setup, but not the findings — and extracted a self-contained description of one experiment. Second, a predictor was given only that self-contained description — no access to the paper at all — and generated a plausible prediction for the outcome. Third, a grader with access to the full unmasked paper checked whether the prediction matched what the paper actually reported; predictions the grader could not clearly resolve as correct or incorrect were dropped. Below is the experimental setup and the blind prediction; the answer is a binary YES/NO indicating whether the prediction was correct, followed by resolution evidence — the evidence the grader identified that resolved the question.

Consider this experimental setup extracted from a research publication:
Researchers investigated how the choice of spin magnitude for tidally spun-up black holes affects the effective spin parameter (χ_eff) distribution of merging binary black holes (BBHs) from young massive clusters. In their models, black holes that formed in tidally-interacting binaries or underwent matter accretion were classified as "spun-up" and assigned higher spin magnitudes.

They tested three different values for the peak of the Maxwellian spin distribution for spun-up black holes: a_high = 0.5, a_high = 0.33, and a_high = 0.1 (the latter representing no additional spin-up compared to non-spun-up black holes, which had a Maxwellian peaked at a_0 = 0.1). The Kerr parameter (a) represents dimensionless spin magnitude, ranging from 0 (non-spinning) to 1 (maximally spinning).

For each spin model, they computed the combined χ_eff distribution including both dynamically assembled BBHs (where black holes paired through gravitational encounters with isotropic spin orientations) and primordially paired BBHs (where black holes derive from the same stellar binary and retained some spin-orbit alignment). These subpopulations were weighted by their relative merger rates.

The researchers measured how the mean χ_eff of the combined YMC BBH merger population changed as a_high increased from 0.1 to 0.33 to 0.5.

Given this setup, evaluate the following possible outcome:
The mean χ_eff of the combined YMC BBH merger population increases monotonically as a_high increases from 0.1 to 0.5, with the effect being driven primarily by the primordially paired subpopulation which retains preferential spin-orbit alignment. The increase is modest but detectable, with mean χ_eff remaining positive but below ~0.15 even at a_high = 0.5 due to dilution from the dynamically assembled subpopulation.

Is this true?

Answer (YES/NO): YES